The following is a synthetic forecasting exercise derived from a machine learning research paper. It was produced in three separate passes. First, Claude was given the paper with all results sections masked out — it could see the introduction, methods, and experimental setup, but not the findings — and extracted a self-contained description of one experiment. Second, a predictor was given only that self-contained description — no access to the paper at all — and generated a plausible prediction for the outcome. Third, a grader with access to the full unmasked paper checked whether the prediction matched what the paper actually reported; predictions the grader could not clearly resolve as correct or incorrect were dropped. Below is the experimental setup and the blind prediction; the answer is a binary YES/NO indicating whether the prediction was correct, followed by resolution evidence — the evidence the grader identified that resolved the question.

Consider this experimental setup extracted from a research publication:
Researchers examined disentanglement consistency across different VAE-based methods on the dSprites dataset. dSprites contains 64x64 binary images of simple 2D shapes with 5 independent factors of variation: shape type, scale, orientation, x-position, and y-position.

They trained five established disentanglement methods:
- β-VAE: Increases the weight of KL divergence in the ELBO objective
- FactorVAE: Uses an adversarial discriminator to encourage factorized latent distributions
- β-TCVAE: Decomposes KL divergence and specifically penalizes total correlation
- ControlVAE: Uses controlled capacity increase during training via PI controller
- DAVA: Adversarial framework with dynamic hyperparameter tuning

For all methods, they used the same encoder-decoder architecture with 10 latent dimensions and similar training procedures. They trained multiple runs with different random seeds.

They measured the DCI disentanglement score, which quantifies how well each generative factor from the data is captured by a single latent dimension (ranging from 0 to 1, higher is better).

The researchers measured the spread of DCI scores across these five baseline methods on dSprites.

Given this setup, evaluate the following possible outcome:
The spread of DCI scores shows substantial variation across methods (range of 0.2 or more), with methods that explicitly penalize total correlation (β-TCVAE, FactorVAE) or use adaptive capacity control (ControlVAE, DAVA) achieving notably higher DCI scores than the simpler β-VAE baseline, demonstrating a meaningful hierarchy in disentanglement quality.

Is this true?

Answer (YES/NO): NO